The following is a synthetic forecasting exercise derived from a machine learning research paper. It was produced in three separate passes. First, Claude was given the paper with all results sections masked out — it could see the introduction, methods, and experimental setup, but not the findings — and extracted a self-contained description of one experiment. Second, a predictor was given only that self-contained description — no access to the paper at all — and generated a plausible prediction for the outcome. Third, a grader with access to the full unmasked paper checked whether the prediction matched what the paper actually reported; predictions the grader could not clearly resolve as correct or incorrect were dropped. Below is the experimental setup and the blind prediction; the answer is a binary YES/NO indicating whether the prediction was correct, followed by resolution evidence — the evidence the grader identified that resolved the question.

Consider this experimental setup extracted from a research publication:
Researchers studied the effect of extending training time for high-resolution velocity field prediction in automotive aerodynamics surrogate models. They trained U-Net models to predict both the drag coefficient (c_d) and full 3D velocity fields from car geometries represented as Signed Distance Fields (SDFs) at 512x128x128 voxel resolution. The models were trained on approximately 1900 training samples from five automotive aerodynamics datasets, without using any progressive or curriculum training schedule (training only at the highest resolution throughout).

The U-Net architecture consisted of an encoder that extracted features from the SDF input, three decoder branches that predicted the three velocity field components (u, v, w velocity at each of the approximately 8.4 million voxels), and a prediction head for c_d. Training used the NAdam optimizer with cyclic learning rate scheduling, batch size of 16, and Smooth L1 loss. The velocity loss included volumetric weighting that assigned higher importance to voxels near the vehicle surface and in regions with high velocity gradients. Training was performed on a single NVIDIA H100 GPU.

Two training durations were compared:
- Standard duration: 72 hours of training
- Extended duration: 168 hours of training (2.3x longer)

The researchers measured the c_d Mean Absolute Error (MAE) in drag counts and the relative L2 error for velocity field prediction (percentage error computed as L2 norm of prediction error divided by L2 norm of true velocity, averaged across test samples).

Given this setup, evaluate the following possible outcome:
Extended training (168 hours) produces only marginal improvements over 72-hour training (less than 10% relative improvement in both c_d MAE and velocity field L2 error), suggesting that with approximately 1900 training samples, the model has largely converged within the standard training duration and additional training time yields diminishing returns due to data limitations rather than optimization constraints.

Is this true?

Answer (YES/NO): NO